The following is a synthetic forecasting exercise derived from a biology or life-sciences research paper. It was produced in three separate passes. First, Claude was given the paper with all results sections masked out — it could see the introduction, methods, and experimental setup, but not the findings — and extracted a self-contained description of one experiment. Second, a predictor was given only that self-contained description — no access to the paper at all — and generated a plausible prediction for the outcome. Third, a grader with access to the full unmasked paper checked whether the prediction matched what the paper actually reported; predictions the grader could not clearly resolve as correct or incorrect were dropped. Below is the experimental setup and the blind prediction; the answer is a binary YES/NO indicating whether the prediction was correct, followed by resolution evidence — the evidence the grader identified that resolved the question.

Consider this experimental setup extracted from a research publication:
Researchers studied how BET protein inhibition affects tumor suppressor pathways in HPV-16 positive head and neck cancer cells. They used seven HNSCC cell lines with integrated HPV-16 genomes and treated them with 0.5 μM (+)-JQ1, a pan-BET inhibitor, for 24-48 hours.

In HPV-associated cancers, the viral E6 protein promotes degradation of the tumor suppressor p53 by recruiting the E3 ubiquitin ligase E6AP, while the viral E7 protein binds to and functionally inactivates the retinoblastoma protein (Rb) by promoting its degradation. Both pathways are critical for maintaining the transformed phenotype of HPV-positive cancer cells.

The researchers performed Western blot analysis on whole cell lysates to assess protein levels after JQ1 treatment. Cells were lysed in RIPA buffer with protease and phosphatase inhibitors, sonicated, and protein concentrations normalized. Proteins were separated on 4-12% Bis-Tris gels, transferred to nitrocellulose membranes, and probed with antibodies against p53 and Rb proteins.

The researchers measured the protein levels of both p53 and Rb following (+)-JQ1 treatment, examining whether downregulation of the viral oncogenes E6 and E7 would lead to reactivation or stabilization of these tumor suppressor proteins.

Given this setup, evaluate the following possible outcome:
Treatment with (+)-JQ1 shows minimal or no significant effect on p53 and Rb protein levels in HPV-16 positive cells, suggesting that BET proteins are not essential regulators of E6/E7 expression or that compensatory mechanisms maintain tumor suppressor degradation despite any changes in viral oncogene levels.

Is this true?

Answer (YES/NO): NO